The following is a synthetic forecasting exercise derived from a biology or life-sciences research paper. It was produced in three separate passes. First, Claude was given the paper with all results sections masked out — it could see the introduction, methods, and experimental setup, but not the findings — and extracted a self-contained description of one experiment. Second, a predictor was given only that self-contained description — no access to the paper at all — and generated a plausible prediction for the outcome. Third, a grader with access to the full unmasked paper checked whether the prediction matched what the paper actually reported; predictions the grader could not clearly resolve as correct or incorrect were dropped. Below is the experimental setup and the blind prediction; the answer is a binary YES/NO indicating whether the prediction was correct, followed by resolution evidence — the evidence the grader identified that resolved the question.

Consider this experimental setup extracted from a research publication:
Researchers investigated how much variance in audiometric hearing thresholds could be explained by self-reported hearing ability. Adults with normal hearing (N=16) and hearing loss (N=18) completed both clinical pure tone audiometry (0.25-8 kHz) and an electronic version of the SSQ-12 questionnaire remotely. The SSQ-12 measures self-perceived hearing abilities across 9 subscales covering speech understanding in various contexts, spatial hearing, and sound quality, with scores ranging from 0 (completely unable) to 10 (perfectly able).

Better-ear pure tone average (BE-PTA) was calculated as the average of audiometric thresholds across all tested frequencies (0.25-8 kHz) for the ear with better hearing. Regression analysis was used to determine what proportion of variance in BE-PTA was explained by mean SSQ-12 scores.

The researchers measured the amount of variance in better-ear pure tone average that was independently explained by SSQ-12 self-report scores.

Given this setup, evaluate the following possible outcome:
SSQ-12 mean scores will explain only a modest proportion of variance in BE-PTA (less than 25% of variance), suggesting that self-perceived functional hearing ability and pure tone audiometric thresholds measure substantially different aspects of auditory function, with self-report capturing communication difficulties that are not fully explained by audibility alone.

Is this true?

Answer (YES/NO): YES